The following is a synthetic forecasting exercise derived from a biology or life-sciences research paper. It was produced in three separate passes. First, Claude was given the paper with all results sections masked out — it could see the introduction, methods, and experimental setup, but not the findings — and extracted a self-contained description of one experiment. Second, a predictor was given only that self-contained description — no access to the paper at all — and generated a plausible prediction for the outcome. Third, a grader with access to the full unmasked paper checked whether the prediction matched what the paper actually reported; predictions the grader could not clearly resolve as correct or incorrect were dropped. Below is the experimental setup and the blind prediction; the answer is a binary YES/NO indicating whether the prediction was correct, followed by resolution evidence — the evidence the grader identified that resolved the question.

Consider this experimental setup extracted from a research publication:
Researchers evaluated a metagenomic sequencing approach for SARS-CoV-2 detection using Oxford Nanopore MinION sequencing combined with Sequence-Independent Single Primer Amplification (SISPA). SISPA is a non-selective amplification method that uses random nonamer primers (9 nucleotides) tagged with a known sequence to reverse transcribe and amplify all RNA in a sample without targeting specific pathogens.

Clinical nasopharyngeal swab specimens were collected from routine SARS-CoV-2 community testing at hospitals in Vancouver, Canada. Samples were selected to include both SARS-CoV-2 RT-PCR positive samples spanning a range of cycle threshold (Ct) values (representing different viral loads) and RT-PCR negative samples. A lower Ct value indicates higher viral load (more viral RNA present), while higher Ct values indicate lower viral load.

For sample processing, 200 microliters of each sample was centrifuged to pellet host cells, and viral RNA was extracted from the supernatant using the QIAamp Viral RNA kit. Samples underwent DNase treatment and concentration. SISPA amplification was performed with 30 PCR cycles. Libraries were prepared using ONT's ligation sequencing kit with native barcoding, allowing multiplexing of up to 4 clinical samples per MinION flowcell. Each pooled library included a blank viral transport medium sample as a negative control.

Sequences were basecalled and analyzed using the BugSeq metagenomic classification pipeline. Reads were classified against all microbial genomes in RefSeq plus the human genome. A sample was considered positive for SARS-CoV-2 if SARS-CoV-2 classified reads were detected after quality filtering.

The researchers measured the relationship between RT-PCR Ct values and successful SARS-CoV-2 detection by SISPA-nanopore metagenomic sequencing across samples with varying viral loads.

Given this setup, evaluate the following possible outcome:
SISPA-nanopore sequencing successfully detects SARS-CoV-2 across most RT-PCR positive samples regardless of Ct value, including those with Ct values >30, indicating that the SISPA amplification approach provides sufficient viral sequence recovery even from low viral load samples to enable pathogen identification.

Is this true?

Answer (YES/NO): NO